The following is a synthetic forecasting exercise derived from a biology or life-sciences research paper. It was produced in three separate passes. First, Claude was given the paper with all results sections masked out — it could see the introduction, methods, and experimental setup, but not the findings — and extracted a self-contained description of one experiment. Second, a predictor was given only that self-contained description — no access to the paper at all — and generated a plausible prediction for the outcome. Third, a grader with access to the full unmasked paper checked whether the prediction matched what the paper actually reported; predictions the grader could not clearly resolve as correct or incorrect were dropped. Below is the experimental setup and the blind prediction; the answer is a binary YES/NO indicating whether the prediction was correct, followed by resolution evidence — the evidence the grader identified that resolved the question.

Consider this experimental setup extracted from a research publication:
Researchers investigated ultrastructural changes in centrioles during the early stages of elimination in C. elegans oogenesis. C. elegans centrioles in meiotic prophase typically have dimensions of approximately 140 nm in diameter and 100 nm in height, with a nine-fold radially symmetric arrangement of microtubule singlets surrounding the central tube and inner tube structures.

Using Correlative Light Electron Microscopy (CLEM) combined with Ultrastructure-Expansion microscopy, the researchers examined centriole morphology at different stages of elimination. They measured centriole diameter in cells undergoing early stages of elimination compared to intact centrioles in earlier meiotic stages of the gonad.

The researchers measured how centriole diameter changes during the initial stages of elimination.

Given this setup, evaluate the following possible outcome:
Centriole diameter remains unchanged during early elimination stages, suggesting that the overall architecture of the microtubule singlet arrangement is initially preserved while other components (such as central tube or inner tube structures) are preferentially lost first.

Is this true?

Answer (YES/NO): NO